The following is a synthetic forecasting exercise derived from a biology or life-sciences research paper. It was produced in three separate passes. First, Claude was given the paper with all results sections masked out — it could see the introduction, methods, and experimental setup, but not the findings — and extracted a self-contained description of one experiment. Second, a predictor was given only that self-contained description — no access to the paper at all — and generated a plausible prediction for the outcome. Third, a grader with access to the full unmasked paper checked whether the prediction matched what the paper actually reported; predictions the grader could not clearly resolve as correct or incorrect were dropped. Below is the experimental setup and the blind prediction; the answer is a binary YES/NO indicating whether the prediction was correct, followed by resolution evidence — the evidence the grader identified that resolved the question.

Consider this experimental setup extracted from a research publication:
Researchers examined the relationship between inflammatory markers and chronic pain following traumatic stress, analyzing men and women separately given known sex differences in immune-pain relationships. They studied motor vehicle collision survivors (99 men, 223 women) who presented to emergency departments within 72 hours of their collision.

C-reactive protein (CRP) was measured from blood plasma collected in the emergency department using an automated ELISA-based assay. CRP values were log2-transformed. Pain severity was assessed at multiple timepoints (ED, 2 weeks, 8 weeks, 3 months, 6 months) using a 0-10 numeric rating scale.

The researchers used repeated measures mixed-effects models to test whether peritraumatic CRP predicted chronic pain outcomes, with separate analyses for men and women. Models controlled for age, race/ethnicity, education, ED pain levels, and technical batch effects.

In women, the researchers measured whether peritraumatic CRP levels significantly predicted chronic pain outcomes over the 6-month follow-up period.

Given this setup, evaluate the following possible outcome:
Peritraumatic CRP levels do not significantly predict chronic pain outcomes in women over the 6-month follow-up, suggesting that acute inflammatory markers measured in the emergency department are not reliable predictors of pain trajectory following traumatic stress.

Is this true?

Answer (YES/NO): YES